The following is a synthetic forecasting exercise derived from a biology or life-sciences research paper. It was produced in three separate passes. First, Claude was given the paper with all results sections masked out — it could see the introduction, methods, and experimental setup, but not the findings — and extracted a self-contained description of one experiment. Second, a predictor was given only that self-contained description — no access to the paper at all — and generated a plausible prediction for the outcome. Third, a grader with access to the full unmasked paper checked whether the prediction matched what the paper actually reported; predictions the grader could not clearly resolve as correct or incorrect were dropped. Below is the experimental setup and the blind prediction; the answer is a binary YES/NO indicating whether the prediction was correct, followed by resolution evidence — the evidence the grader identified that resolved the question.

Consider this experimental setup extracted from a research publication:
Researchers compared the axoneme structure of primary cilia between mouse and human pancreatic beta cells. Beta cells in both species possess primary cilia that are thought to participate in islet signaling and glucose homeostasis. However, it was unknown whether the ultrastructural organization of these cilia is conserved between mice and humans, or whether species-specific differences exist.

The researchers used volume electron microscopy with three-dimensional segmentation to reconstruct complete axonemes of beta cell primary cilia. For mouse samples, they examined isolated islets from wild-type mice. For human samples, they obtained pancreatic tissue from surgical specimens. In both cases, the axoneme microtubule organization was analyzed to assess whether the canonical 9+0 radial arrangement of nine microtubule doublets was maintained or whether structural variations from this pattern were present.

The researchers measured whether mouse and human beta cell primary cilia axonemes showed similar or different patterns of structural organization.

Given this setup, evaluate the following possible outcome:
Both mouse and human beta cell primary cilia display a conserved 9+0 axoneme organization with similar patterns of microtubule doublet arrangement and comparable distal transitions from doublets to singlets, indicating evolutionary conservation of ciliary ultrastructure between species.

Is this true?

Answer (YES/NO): NO